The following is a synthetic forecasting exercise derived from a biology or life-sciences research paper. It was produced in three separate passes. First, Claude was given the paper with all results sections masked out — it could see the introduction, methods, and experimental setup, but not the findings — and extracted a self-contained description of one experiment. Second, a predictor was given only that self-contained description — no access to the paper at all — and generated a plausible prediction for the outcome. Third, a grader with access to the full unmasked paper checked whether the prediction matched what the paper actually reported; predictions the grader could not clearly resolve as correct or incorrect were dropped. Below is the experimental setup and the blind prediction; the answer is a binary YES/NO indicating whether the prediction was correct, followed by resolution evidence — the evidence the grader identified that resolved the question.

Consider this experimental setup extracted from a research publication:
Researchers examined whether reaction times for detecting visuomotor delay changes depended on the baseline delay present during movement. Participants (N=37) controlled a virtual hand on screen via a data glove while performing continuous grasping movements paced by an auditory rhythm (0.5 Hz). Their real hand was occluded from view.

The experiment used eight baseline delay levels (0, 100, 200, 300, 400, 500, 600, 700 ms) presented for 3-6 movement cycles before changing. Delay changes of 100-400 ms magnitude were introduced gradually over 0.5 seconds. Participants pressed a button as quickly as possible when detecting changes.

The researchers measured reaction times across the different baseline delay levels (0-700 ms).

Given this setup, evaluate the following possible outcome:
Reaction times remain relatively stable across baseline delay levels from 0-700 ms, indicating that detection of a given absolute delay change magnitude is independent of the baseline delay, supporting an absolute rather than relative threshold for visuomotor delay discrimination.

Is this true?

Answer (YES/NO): NO